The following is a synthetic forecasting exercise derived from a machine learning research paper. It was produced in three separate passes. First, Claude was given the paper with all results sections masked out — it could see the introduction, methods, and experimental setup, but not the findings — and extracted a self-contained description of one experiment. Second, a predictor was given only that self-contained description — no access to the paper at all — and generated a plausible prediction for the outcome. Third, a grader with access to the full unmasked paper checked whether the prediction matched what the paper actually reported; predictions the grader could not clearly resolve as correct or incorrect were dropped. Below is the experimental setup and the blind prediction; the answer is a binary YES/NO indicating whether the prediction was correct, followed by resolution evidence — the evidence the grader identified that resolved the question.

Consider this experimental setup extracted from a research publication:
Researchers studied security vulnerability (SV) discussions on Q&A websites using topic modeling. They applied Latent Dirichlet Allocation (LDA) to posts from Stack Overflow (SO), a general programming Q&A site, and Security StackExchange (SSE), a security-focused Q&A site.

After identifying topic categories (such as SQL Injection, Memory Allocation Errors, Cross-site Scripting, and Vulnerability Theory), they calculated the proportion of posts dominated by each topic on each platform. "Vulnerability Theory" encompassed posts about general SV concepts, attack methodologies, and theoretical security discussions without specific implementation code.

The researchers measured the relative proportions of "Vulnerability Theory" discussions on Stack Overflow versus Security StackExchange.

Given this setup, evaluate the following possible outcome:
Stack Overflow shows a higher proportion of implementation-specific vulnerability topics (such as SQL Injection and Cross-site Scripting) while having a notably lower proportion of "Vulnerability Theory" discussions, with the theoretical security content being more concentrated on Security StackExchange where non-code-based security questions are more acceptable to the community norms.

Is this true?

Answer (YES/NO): NO